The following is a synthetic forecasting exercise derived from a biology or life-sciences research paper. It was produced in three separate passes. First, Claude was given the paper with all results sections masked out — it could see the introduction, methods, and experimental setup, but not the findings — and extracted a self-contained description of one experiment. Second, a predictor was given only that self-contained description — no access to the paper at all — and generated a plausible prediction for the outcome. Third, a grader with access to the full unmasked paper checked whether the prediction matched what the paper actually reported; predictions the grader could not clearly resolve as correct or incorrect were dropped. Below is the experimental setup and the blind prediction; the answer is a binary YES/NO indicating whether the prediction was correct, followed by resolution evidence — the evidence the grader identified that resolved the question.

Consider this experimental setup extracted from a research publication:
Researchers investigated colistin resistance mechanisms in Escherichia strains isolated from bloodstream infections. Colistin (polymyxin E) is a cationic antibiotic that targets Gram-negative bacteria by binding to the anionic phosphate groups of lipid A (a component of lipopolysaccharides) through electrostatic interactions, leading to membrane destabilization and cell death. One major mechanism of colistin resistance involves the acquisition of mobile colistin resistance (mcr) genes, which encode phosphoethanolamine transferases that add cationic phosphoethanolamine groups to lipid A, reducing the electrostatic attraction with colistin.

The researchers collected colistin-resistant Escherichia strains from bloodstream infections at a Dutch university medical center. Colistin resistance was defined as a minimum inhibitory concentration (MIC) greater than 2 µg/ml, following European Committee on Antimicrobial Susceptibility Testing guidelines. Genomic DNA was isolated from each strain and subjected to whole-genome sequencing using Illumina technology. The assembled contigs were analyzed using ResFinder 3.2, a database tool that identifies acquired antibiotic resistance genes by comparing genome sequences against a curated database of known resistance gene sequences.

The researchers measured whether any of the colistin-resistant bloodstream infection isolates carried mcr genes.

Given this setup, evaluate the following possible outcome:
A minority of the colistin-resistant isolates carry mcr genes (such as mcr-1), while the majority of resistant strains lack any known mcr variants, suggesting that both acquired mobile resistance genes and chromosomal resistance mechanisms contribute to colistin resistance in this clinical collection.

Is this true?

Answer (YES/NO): YES